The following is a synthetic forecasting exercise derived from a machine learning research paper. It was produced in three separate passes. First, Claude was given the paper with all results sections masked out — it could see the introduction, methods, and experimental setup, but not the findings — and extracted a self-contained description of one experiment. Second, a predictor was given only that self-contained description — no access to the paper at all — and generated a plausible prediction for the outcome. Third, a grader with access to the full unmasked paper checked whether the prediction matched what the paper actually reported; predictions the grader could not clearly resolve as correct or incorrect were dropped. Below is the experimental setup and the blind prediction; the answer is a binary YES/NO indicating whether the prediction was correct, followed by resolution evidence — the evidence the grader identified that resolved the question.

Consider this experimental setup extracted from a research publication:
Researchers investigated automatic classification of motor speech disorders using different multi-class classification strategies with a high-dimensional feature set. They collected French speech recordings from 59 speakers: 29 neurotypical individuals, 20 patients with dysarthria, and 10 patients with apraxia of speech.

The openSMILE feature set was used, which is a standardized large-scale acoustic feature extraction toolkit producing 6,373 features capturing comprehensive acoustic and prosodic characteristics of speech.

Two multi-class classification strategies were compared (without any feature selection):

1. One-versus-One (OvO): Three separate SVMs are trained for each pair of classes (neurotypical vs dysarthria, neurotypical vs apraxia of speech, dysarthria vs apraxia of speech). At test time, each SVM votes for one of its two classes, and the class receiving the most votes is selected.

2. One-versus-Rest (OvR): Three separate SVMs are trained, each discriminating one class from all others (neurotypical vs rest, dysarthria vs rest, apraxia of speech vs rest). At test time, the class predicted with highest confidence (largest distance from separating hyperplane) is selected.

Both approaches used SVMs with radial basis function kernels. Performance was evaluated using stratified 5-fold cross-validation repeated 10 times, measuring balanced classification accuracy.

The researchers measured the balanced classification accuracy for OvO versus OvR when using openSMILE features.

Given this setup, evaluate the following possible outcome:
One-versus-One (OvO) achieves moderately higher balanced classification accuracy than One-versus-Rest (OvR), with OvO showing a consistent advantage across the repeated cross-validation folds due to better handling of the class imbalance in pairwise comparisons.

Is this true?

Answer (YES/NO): NO